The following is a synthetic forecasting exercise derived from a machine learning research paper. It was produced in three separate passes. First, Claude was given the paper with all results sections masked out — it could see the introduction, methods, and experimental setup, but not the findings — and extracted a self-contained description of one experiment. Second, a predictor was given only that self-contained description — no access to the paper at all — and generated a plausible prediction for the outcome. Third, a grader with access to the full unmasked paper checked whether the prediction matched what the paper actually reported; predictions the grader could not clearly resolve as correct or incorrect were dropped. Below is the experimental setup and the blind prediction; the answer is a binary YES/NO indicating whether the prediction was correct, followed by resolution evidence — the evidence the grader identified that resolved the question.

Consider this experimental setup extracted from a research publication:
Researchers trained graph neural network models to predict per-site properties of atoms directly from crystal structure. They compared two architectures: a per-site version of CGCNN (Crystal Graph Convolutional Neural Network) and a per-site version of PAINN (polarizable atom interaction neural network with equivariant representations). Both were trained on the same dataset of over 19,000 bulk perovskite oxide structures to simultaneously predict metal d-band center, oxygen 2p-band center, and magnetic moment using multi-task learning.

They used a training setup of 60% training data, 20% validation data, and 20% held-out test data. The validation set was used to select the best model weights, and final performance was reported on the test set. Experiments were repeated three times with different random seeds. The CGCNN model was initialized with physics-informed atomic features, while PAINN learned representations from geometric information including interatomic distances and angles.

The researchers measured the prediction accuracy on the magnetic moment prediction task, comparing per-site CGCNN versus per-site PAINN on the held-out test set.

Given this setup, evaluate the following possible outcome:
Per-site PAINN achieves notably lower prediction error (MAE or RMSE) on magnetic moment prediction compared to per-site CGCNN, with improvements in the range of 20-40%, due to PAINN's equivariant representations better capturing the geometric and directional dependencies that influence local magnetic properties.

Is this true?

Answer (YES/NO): NO